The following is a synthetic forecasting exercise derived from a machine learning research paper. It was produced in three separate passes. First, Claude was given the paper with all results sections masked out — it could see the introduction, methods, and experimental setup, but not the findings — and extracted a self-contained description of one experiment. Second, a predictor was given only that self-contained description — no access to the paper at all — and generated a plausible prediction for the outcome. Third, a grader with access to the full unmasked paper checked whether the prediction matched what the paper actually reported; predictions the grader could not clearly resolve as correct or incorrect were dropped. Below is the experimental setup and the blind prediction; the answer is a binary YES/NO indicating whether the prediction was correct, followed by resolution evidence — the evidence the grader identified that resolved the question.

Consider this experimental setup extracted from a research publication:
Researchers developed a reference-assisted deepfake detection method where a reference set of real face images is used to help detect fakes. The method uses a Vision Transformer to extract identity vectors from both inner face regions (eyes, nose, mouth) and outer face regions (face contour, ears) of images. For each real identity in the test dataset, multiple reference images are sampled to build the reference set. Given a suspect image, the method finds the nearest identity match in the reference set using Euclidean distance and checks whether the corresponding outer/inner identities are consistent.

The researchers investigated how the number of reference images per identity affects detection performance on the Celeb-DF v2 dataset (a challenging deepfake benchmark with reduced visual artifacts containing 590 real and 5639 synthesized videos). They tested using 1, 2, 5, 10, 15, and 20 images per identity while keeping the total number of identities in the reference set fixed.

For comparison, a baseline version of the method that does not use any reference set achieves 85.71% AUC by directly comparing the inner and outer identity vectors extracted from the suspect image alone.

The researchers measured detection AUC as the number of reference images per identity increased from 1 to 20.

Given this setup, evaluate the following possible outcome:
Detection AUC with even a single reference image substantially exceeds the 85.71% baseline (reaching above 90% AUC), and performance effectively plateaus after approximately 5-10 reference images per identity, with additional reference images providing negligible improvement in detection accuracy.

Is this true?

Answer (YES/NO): NO